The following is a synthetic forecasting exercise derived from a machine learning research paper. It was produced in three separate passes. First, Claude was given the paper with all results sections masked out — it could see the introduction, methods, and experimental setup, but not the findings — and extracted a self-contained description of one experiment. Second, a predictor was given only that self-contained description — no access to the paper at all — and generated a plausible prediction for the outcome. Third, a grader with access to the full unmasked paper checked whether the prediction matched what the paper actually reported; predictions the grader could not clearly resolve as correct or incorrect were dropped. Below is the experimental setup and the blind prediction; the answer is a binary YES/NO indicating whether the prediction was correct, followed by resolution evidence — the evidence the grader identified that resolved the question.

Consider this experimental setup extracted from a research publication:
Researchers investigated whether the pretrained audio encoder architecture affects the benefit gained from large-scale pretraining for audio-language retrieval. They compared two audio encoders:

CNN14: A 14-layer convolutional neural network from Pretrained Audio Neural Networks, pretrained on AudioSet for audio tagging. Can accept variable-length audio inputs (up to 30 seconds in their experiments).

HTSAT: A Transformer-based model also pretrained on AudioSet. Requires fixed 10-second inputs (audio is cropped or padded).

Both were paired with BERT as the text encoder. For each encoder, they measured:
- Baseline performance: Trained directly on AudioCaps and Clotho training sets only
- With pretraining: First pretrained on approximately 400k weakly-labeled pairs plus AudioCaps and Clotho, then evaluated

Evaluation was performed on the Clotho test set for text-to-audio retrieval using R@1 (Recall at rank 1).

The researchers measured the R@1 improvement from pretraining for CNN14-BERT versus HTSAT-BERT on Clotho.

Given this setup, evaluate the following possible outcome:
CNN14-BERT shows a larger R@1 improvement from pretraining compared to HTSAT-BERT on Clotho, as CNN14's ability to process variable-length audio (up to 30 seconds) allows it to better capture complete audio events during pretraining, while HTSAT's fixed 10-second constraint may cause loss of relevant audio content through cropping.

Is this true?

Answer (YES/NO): YES